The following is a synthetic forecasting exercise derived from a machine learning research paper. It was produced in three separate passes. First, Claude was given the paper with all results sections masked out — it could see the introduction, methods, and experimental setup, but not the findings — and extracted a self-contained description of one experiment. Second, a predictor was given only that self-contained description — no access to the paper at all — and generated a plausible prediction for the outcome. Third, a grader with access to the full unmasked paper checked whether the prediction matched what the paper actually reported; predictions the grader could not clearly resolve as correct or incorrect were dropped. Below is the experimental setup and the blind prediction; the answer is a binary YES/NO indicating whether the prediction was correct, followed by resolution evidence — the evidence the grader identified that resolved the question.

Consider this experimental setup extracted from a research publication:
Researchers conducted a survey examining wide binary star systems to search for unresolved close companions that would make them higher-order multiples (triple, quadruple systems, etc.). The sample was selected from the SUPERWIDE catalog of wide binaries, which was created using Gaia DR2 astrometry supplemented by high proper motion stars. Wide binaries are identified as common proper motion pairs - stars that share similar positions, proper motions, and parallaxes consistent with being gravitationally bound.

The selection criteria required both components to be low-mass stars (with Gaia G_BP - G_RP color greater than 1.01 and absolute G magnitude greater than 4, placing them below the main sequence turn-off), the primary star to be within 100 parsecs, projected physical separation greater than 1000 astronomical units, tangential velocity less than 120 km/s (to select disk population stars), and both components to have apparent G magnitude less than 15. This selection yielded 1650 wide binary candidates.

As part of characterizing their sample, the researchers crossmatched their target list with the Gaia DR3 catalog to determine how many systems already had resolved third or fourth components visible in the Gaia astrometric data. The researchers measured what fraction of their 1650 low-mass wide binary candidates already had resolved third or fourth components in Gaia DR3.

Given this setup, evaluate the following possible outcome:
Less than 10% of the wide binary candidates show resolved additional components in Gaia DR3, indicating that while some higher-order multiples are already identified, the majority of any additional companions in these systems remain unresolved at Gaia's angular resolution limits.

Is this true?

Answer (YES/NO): NO